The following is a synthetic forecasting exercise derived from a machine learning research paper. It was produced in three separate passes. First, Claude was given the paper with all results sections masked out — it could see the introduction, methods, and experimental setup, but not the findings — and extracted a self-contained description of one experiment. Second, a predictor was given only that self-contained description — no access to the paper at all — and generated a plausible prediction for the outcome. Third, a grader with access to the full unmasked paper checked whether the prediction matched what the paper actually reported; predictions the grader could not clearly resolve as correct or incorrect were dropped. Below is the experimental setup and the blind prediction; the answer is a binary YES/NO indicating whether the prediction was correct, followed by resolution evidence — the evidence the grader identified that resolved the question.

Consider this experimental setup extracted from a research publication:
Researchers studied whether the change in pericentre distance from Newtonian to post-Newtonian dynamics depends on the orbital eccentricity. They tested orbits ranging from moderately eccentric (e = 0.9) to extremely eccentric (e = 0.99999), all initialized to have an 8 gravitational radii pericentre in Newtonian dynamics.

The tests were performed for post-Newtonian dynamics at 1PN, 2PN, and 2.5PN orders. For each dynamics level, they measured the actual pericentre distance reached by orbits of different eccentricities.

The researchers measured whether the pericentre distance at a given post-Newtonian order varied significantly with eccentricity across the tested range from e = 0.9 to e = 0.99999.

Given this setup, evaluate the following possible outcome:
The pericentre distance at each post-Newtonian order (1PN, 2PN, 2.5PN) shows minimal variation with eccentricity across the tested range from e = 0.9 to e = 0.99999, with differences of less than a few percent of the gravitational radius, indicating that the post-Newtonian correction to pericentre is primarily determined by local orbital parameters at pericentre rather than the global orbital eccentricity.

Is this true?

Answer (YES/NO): YES